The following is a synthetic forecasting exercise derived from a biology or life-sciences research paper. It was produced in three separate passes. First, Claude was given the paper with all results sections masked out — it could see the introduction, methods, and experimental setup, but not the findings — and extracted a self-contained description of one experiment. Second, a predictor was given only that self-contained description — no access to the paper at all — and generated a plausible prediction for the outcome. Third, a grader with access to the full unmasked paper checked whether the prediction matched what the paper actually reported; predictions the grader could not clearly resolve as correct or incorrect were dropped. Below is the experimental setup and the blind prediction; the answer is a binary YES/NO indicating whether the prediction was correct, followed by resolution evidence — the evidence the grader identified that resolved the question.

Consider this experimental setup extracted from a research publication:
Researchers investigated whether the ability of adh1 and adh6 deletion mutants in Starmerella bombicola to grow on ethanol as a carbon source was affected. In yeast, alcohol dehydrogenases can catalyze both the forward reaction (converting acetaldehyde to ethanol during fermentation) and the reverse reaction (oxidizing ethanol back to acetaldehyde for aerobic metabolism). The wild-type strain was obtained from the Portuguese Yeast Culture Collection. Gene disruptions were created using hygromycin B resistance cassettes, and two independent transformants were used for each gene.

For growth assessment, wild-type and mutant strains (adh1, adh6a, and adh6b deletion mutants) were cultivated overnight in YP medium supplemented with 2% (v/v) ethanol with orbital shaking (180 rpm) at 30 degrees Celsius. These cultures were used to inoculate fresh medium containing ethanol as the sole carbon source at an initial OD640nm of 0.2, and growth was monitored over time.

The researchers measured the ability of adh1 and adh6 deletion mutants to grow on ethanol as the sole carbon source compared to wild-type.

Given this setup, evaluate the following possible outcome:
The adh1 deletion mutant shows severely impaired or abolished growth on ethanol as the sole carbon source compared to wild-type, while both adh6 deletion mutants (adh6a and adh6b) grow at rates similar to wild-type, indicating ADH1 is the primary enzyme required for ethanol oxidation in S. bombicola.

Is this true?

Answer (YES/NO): YES